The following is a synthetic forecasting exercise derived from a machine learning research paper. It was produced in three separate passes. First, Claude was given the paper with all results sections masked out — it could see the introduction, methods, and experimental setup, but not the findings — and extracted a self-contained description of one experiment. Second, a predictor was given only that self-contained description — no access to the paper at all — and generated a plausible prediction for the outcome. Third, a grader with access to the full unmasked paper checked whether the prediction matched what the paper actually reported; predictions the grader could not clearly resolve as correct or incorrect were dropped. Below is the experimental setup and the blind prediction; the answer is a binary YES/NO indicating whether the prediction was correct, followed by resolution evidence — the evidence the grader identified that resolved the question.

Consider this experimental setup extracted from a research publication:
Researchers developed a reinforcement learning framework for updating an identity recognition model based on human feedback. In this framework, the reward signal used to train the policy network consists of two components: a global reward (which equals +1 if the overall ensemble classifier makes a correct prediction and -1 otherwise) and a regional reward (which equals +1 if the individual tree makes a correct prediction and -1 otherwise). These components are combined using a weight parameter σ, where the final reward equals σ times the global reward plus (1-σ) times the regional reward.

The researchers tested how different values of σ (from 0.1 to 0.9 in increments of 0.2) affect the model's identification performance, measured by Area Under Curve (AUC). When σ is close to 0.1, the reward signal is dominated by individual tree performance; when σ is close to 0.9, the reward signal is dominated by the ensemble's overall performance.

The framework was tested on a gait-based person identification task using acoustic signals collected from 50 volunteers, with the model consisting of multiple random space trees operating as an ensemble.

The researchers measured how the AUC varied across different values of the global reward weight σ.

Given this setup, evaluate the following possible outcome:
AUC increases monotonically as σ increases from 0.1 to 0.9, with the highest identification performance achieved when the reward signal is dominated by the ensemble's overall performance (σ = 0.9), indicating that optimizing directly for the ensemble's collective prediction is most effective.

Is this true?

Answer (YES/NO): NO